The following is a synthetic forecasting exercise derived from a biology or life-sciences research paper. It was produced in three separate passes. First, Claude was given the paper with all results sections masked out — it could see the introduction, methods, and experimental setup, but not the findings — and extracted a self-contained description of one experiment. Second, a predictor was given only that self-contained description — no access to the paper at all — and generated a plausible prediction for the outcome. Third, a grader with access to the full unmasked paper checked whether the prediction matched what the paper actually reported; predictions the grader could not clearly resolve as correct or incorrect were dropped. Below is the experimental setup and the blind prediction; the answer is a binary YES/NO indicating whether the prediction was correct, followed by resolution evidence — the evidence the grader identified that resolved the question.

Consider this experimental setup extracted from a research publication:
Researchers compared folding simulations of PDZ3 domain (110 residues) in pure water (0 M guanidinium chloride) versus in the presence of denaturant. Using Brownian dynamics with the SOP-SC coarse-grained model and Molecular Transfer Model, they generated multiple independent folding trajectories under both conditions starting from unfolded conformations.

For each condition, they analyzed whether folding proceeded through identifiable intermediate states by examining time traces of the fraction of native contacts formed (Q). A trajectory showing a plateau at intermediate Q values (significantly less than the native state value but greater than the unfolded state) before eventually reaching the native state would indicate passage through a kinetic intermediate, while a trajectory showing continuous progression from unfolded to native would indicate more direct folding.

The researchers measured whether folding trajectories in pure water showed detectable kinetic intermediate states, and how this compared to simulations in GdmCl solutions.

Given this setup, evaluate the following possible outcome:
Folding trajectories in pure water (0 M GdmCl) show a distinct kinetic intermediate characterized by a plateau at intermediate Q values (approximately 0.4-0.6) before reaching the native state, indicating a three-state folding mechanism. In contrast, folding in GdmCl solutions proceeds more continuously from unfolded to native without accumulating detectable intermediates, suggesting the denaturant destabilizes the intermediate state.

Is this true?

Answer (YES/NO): NO